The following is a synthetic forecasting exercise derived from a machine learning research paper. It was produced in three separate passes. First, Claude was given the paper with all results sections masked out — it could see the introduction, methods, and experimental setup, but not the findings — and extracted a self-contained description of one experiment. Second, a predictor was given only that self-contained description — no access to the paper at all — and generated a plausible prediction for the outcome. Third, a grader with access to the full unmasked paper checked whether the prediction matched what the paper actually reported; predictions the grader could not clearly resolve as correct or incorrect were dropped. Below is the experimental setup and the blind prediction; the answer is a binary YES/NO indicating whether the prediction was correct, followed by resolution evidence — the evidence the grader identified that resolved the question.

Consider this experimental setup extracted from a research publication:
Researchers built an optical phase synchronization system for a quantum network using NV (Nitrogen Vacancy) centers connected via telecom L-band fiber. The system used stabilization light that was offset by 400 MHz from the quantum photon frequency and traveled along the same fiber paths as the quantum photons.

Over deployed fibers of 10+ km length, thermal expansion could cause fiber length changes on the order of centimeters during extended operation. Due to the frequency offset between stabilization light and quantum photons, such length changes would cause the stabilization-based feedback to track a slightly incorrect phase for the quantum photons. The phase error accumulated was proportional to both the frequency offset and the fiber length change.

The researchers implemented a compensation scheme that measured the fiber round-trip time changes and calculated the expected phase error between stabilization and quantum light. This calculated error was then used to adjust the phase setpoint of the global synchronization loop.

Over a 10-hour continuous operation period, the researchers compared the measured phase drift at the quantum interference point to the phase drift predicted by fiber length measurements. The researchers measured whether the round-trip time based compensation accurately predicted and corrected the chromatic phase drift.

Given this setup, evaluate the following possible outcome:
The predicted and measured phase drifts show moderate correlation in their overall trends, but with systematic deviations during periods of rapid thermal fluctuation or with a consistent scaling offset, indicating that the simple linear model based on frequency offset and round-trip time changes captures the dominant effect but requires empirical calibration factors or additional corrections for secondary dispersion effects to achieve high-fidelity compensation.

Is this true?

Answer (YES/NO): NO